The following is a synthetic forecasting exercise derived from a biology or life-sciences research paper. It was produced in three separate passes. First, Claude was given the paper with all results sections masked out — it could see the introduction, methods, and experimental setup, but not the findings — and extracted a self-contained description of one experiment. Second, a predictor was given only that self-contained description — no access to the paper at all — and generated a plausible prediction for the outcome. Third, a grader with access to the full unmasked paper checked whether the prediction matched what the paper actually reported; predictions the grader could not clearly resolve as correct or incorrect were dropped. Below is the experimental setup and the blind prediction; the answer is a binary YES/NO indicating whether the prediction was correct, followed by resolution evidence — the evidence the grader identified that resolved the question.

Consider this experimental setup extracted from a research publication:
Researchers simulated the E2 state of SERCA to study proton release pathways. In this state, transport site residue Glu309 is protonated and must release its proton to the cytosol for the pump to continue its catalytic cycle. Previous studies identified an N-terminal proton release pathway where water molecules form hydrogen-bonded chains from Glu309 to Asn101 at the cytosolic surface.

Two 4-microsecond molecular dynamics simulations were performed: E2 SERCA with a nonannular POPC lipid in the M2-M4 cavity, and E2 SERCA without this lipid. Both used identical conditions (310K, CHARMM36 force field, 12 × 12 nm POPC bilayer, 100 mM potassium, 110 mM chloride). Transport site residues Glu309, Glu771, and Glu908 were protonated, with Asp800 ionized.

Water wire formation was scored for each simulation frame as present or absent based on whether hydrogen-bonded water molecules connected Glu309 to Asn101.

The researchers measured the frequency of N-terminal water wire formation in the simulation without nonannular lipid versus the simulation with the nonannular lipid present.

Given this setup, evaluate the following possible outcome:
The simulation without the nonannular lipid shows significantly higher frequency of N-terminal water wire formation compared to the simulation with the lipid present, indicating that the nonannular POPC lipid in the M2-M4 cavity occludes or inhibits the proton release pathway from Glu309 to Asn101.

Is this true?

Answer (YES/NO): NO